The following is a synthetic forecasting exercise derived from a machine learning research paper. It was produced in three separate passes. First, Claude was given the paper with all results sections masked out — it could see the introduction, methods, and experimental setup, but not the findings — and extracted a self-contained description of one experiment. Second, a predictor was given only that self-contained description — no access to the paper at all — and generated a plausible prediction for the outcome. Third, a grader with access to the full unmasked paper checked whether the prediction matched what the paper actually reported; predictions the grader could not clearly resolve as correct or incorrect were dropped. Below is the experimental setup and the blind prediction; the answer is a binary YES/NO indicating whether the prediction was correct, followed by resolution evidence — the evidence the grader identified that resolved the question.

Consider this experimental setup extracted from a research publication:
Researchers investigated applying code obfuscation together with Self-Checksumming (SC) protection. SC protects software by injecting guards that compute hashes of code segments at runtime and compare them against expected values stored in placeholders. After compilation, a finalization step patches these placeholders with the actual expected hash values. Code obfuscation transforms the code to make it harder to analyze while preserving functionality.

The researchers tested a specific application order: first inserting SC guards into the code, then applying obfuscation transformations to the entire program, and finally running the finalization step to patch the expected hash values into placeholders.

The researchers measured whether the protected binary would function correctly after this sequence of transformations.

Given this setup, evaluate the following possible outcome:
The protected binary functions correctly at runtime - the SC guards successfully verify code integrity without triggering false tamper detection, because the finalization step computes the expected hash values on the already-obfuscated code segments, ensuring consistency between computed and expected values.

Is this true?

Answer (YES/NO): NO